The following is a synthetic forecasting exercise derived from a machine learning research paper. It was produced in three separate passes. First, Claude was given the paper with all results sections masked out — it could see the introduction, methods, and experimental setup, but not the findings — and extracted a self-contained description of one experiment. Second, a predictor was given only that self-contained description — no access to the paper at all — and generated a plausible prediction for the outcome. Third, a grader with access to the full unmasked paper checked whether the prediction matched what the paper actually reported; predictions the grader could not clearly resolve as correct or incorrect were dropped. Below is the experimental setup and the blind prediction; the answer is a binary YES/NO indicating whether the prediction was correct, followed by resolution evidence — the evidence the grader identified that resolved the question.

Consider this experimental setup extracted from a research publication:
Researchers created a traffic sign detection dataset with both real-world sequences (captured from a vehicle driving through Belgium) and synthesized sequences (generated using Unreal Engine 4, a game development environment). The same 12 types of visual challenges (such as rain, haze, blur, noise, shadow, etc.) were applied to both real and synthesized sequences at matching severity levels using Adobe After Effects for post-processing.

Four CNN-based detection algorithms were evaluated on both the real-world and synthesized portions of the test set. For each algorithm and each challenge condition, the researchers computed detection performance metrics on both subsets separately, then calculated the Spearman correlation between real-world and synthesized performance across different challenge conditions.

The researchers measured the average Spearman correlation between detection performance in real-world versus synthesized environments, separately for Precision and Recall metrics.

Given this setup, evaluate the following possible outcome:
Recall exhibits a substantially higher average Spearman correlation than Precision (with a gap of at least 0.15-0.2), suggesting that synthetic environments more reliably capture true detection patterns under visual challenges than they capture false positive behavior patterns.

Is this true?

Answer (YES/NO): NO